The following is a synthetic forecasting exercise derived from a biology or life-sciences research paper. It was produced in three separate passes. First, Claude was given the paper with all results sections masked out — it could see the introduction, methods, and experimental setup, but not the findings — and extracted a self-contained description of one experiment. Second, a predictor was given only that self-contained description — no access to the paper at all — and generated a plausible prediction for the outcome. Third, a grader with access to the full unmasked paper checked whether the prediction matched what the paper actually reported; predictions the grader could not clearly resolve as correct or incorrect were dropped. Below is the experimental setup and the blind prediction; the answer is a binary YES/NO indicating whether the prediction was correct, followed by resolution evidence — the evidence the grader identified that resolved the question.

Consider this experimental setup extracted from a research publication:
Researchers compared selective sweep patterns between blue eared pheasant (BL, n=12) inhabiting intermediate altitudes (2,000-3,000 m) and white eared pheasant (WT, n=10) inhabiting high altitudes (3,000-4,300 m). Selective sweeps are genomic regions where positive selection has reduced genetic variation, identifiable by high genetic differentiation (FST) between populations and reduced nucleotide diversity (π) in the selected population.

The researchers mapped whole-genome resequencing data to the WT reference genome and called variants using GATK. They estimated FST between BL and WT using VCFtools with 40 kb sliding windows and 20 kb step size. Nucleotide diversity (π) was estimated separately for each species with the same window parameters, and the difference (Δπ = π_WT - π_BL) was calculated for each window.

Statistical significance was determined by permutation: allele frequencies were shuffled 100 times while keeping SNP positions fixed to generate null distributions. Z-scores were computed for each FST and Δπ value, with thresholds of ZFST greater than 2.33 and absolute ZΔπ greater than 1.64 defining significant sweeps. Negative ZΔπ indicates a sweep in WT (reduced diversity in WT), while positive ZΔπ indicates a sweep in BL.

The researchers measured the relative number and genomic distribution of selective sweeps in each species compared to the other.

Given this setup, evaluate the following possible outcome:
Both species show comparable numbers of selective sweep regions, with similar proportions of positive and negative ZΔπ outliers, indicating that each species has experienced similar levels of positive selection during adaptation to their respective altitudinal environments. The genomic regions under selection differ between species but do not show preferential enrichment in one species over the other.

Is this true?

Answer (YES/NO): NO